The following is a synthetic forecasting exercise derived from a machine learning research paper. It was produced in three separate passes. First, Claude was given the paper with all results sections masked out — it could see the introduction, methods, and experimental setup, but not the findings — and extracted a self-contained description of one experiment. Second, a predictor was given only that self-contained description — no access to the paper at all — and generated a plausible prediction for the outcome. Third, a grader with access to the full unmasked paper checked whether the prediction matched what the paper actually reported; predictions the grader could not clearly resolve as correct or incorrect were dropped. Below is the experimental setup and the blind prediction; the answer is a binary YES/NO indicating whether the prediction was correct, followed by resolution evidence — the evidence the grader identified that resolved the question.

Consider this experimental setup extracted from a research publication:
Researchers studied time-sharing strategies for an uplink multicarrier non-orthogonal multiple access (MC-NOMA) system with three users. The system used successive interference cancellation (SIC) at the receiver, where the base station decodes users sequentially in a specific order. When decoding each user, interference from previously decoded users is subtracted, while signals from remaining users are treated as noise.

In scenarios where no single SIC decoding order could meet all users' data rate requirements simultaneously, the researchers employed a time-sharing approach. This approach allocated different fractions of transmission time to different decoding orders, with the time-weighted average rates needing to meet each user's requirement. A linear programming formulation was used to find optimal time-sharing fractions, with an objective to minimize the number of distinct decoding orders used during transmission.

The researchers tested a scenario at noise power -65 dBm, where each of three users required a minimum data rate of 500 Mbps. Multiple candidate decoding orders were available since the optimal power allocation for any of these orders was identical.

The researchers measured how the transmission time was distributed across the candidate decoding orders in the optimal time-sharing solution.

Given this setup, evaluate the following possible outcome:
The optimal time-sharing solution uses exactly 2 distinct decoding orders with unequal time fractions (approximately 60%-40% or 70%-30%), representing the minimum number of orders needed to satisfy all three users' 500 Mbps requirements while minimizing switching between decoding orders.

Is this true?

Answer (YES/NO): NO